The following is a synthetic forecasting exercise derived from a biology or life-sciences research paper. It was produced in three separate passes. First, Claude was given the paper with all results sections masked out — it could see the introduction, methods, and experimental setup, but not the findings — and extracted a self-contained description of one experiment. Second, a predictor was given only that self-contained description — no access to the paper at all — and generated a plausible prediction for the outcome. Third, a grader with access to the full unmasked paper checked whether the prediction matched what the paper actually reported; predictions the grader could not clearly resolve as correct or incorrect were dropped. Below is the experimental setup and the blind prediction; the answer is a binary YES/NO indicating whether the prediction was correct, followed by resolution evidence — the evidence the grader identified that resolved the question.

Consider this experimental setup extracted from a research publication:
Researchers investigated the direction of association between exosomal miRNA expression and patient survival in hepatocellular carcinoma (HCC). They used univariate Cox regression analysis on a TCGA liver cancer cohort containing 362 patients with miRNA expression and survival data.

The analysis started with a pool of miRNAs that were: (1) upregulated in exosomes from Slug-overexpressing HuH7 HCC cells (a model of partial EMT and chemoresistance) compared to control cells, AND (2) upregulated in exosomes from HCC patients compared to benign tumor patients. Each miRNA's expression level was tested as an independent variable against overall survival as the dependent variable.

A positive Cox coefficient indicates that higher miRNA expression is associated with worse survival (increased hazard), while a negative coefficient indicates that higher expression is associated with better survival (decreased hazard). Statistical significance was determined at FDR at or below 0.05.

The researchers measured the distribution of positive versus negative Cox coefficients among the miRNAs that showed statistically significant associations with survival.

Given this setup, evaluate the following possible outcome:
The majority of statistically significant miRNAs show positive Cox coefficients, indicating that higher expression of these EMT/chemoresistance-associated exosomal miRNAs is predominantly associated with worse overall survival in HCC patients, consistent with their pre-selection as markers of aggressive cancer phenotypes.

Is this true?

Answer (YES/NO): YES